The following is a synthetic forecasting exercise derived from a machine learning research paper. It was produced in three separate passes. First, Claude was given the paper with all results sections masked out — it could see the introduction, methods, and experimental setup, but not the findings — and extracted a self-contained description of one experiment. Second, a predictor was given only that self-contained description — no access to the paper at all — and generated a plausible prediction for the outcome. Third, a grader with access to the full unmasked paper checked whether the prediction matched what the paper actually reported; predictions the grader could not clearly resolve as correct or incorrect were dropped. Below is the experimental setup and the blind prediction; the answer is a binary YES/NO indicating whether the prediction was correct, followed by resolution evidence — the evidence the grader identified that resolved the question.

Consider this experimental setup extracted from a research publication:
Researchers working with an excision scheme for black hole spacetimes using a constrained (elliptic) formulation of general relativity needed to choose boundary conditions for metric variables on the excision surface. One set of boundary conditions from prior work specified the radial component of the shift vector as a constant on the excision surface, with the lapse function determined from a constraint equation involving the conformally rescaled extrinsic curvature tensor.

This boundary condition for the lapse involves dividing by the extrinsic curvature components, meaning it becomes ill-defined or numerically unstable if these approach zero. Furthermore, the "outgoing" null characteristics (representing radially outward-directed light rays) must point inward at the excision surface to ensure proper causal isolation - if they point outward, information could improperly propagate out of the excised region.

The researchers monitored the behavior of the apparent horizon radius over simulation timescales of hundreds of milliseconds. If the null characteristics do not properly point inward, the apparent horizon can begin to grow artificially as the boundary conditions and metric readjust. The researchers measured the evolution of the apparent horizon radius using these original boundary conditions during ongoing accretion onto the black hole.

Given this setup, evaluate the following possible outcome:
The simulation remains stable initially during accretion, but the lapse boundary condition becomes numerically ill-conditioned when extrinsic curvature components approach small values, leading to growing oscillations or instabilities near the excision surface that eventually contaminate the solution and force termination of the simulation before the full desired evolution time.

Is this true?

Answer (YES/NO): NO